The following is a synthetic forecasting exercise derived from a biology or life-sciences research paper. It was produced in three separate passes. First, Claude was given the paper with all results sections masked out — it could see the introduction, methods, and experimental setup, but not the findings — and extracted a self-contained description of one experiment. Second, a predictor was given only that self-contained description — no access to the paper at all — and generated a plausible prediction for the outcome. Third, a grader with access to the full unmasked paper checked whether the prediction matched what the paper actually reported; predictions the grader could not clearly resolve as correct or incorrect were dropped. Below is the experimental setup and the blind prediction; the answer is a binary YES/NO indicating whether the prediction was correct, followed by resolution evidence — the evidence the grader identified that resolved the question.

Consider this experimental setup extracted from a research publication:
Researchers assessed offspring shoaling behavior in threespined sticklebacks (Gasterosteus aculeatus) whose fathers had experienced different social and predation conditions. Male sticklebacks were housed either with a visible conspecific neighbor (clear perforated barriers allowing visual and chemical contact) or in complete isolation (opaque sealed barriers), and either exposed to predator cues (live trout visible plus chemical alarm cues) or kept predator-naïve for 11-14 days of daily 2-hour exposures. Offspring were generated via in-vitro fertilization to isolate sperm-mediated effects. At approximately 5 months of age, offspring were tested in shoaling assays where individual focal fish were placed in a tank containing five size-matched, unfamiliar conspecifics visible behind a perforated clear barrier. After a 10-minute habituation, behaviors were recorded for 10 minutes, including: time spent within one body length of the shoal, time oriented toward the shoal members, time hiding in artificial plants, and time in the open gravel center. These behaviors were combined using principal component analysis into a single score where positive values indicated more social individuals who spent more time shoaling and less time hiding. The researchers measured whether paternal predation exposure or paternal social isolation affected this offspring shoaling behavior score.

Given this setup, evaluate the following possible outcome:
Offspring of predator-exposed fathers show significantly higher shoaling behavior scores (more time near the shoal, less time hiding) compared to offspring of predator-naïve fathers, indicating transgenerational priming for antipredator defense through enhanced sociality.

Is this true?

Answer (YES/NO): NO